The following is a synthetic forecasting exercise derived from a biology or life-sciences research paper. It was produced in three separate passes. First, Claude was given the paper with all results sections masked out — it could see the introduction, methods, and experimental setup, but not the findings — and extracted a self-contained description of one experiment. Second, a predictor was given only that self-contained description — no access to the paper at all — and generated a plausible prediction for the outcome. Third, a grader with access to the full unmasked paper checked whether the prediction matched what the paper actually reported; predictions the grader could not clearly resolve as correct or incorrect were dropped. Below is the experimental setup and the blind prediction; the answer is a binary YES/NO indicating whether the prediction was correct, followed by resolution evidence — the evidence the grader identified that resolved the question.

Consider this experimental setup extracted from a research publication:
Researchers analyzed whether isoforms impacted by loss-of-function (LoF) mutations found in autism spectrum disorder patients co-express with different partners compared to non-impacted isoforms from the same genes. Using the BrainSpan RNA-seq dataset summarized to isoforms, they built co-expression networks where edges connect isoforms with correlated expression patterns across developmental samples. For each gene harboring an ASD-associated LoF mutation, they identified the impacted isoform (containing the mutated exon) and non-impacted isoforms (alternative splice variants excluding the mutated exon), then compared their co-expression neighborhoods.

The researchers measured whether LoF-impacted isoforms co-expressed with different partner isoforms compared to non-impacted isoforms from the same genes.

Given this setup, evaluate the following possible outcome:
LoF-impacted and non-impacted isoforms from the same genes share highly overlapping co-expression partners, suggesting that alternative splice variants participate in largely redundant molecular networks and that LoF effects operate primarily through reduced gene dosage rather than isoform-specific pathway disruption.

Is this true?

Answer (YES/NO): NO